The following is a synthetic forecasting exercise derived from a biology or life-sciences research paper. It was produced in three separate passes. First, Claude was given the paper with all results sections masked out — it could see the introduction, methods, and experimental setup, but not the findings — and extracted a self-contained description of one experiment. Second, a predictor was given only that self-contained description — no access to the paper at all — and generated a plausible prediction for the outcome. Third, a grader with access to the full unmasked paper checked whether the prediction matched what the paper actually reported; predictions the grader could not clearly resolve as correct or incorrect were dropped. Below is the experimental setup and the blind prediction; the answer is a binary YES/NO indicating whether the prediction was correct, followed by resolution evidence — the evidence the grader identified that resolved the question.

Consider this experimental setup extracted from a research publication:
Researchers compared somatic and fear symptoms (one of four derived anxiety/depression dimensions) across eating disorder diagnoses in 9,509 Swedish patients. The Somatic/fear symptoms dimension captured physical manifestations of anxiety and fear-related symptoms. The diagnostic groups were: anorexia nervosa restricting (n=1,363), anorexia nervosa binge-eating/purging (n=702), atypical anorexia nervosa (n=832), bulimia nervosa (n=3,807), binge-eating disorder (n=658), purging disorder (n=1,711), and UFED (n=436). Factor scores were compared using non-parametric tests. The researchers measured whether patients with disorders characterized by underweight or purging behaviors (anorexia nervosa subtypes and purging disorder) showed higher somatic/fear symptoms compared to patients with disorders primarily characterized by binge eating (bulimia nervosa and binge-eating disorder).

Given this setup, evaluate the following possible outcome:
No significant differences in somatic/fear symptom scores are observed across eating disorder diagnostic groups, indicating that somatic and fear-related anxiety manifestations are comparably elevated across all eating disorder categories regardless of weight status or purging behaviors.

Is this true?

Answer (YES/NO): NO